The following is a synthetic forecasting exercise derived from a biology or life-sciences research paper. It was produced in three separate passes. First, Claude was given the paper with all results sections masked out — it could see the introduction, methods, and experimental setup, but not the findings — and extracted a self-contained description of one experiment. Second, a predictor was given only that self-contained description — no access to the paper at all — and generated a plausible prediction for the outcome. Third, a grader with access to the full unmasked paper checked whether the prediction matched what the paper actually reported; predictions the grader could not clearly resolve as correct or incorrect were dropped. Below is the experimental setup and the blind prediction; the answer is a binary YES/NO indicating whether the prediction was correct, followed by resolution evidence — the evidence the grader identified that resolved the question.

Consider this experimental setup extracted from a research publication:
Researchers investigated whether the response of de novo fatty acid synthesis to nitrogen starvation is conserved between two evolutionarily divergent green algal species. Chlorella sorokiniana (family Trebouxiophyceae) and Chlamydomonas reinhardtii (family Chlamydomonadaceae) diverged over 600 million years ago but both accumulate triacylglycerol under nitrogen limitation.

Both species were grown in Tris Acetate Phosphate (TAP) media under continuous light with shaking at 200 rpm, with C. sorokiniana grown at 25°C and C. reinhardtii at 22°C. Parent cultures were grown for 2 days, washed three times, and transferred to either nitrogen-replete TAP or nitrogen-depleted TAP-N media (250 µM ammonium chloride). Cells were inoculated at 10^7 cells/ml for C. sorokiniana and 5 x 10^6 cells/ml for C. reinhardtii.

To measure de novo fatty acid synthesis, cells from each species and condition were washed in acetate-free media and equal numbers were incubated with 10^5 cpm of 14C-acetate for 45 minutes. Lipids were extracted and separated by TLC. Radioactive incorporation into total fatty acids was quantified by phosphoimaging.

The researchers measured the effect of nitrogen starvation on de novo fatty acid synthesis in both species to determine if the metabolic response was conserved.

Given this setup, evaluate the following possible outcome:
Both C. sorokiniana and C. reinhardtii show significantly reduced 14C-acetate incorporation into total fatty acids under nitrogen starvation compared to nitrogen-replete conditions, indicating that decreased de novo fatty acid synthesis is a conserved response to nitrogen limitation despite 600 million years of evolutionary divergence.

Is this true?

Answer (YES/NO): YES